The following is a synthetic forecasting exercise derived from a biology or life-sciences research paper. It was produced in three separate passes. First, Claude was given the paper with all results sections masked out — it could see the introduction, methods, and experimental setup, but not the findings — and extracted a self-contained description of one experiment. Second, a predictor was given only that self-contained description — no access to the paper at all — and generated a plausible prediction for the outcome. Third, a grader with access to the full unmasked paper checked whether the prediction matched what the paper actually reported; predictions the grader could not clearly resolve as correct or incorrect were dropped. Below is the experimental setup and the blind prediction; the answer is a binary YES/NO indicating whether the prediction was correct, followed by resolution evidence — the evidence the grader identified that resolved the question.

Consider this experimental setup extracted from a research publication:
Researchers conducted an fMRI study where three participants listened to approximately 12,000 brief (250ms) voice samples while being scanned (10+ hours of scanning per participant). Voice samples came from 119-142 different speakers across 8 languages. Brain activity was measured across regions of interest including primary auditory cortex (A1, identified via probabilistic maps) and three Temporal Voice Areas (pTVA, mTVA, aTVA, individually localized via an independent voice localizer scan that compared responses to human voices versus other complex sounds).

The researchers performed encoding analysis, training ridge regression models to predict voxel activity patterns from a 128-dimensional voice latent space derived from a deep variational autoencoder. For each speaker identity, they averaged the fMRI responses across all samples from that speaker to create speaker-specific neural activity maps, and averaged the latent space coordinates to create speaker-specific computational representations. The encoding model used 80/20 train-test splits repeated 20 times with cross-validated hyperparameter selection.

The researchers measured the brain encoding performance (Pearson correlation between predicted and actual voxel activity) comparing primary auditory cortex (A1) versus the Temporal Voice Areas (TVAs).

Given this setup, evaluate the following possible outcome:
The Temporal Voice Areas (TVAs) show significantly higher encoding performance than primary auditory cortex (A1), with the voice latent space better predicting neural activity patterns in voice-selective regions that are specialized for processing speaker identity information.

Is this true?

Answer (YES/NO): NO